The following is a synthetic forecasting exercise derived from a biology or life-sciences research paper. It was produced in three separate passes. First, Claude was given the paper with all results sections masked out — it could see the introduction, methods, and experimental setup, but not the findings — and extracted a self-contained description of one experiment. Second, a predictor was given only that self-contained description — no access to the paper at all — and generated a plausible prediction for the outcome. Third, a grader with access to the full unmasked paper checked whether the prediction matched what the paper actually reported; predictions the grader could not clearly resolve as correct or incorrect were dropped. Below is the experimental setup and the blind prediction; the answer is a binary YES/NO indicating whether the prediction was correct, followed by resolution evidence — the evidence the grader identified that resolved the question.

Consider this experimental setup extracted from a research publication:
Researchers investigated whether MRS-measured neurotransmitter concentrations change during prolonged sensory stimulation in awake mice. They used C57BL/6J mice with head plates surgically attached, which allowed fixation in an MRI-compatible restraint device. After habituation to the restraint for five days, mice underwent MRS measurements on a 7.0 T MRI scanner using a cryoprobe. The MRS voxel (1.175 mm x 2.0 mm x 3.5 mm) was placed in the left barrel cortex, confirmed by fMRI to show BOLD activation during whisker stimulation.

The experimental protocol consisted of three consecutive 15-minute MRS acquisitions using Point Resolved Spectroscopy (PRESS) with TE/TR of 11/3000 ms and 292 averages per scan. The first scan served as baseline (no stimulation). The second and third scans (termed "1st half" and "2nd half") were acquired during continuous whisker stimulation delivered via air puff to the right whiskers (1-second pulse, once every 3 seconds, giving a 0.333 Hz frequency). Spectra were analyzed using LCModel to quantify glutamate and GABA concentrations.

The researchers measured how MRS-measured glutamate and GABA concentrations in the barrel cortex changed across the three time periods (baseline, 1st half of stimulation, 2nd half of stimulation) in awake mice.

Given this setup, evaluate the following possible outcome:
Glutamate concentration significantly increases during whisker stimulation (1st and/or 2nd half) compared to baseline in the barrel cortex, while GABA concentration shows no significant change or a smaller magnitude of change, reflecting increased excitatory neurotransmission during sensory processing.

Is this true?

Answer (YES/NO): NO